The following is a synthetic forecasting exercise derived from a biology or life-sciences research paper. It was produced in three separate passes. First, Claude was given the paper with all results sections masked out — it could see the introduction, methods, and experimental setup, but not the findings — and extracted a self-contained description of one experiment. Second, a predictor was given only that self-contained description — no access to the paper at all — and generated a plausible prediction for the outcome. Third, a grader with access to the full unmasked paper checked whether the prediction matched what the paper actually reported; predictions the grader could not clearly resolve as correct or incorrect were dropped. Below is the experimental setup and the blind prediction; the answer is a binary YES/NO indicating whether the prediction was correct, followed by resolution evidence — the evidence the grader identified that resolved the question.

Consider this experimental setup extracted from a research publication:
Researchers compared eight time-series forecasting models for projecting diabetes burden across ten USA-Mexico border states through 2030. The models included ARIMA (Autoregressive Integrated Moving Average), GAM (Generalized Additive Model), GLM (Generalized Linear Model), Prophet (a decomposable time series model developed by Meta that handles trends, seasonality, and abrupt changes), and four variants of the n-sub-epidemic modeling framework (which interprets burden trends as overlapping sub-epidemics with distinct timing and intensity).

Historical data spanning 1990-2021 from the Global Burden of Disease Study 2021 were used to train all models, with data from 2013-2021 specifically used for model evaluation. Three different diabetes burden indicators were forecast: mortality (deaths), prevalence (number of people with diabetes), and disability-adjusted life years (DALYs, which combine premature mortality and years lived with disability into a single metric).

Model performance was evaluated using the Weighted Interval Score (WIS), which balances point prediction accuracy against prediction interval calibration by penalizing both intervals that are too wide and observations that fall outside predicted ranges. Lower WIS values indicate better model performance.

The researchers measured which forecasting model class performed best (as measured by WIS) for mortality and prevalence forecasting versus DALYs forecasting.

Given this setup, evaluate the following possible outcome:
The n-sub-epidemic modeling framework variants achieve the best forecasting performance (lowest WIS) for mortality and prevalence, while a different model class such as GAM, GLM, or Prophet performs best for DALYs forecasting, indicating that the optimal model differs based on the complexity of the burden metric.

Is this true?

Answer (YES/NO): NO